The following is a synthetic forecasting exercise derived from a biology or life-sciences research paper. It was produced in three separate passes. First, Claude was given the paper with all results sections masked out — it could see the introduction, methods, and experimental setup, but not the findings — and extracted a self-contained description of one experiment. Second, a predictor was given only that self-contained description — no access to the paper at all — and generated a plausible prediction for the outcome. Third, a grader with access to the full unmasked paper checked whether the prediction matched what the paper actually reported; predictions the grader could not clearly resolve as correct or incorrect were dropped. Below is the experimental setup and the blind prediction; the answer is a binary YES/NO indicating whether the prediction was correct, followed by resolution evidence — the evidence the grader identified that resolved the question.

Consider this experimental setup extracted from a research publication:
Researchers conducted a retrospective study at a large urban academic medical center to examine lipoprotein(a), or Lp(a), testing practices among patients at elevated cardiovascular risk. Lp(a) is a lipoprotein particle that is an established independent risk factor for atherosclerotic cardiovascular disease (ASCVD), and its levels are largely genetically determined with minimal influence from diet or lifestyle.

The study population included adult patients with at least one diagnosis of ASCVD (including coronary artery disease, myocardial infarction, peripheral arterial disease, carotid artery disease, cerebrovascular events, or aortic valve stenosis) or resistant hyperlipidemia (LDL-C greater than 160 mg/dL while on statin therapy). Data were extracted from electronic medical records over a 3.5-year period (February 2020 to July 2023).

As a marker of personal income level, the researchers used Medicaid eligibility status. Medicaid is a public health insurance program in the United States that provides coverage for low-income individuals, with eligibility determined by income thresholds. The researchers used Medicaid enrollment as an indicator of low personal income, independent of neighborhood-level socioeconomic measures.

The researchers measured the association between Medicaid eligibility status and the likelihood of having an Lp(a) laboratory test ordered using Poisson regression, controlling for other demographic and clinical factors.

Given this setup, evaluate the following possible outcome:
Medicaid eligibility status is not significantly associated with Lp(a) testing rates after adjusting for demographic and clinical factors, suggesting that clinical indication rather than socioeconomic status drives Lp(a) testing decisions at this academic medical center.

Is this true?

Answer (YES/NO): NO